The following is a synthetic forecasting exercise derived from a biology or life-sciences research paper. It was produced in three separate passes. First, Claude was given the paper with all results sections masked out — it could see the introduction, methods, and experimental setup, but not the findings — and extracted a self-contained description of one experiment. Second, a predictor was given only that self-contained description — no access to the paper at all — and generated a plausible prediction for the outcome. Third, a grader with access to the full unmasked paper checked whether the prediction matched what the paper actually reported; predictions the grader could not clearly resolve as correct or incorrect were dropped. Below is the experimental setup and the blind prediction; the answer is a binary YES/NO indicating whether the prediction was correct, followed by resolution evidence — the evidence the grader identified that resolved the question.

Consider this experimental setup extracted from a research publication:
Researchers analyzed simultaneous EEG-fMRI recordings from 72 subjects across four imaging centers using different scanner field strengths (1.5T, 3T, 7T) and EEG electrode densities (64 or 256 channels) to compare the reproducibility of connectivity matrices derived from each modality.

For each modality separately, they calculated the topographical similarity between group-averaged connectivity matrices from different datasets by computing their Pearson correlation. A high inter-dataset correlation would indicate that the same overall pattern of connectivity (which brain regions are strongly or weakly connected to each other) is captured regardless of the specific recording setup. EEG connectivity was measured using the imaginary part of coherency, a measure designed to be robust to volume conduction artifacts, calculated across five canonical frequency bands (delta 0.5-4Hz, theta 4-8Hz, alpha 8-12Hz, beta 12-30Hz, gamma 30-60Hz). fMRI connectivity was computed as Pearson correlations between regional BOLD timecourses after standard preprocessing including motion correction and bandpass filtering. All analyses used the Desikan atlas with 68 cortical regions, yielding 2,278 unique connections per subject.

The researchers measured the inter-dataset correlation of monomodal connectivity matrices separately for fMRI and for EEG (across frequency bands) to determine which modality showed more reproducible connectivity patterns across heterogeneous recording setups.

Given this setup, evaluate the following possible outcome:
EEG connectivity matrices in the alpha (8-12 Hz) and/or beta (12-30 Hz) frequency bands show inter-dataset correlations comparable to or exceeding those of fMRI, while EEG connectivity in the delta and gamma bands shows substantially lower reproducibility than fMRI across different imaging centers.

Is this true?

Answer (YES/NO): NO